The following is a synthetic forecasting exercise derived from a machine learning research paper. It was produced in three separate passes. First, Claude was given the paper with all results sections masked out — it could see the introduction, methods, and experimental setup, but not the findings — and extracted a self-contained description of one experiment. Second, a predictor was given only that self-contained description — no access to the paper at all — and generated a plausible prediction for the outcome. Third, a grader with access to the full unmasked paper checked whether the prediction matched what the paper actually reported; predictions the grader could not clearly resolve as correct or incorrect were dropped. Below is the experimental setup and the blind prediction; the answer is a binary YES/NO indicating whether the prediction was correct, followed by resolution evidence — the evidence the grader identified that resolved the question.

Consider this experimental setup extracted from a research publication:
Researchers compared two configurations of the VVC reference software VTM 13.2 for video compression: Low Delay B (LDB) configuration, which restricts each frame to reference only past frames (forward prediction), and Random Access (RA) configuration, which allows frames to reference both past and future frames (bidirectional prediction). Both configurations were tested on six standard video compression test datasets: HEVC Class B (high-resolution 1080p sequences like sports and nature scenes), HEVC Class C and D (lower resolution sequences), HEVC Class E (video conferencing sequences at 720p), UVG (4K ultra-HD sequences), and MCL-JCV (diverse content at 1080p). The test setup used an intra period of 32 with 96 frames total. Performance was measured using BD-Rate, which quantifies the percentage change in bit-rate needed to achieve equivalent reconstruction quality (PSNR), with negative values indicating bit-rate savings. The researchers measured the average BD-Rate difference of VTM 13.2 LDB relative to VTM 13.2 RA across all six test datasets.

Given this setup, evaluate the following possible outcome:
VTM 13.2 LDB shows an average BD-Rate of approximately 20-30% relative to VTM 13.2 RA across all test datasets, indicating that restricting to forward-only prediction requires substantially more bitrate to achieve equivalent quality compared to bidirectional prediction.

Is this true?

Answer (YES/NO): NO